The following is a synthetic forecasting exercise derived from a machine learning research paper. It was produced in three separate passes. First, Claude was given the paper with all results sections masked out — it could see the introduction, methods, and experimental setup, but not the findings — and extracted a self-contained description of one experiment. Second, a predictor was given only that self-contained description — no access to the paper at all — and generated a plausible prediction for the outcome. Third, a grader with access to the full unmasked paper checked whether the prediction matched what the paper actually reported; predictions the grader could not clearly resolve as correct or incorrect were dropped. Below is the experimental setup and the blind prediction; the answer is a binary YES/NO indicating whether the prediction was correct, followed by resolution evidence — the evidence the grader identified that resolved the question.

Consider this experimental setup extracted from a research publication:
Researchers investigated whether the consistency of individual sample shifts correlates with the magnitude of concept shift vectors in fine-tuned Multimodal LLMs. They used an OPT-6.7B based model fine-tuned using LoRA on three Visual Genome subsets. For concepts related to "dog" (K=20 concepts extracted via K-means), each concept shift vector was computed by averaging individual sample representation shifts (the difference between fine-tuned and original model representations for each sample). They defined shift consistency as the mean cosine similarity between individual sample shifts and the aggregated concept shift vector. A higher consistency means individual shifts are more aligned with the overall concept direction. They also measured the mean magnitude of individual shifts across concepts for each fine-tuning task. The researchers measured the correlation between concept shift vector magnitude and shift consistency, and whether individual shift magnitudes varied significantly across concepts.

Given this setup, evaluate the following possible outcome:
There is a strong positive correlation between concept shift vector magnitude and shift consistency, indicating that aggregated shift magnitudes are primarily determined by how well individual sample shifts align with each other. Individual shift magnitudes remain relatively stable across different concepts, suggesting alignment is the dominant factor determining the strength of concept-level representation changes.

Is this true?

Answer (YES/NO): YES